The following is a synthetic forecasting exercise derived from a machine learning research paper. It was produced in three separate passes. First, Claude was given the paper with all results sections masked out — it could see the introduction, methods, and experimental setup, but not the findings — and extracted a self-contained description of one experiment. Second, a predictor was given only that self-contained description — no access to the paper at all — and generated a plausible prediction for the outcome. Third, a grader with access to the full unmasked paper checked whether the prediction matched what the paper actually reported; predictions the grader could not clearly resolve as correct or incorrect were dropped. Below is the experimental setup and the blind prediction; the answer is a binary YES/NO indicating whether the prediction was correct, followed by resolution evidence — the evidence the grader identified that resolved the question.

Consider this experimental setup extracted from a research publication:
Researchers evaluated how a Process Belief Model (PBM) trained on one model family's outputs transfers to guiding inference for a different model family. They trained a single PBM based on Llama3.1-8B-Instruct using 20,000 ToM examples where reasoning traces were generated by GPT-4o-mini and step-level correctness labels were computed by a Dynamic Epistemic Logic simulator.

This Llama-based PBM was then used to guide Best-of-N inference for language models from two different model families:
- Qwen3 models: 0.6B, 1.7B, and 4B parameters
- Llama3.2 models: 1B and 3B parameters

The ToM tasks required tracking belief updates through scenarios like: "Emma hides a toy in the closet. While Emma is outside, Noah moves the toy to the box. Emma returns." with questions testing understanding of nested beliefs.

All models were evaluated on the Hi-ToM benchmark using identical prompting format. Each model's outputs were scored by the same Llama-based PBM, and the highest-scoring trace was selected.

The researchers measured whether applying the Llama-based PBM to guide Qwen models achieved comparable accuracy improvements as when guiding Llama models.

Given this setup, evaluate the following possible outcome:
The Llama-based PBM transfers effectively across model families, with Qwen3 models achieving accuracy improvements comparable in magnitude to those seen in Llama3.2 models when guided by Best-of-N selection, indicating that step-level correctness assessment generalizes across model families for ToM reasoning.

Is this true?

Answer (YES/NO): NO